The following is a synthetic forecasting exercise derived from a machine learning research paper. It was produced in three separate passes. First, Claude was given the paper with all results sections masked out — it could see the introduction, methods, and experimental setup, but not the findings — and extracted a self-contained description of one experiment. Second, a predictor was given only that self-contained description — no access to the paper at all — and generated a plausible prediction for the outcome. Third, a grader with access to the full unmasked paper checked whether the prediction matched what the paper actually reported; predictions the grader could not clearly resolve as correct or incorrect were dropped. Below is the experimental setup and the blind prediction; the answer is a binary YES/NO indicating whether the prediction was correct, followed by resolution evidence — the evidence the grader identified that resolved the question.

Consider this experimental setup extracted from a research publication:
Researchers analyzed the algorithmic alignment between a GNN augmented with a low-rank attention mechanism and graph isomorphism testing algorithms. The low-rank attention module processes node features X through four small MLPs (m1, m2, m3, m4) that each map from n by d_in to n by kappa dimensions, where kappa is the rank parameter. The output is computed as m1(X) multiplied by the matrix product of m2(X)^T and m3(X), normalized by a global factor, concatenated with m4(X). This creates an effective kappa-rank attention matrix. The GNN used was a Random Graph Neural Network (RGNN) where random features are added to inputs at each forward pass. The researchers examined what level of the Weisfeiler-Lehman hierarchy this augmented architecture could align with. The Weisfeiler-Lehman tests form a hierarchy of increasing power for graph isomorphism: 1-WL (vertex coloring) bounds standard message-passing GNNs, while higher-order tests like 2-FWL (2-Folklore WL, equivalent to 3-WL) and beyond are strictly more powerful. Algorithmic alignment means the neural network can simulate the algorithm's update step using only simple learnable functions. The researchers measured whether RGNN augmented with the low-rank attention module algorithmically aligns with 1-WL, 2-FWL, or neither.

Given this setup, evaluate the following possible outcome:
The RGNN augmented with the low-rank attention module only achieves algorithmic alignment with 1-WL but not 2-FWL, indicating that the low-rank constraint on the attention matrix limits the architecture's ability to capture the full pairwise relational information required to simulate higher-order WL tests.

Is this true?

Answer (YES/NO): NO